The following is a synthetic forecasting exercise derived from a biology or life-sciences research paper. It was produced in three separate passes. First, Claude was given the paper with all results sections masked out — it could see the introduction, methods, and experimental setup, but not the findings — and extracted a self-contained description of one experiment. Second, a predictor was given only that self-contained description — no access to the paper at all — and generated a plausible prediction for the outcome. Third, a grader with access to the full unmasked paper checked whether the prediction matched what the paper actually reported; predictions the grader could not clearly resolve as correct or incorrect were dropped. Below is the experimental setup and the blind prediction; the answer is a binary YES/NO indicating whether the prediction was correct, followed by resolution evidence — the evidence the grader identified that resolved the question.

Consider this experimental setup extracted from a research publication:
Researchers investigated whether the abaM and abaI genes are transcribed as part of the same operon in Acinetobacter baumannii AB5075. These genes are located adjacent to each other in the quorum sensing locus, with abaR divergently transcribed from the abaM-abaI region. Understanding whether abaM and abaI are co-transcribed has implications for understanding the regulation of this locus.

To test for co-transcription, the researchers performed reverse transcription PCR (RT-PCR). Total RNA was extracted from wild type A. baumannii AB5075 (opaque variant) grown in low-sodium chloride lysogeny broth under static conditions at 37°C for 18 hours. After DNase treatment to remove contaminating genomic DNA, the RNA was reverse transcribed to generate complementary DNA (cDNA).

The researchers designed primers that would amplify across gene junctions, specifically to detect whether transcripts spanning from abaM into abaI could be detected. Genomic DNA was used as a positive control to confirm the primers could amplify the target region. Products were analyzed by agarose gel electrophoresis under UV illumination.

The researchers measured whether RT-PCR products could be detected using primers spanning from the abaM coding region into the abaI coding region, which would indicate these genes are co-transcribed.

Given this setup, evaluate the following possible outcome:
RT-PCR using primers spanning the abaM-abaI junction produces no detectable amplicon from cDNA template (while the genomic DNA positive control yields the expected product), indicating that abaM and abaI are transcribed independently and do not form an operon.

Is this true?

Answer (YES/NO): YES